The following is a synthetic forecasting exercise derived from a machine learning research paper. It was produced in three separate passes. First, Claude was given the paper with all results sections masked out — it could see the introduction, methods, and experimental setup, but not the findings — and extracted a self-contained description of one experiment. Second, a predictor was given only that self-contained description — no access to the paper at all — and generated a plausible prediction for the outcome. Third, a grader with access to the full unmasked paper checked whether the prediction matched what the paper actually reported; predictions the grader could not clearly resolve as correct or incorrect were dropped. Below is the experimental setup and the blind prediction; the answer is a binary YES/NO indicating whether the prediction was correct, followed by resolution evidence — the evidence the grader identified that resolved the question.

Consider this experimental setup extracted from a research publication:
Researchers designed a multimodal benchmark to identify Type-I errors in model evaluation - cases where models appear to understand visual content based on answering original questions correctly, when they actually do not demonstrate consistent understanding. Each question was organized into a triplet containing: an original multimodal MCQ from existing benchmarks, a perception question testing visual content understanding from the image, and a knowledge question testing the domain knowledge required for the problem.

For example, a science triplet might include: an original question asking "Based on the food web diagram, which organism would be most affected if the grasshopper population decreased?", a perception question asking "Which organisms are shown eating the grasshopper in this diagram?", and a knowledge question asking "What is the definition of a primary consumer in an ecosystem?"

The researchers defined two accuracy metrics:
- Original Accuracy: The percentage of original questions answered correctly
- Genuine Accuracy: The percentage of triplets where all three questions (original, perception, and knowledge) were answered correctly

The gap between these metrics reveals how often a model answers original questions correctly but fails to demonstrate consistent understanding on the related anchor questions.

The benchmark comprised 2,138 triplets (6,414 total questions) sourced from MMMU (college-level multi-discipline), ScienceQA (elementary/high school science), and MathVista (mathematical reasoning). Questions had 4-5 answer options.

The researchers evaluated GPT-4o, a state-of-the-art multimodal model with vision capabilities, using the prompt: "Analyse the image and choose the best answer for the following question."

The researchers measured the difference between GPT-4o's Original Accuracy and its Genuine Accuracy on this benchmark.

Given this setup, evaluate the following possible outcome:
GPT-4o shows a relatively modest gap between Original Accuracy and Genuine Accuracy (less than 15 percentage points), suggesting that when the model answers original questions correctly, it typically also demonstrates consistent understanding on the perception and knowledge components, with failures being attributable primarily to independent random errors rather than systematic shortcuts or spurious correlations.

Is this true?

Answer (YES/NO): NO